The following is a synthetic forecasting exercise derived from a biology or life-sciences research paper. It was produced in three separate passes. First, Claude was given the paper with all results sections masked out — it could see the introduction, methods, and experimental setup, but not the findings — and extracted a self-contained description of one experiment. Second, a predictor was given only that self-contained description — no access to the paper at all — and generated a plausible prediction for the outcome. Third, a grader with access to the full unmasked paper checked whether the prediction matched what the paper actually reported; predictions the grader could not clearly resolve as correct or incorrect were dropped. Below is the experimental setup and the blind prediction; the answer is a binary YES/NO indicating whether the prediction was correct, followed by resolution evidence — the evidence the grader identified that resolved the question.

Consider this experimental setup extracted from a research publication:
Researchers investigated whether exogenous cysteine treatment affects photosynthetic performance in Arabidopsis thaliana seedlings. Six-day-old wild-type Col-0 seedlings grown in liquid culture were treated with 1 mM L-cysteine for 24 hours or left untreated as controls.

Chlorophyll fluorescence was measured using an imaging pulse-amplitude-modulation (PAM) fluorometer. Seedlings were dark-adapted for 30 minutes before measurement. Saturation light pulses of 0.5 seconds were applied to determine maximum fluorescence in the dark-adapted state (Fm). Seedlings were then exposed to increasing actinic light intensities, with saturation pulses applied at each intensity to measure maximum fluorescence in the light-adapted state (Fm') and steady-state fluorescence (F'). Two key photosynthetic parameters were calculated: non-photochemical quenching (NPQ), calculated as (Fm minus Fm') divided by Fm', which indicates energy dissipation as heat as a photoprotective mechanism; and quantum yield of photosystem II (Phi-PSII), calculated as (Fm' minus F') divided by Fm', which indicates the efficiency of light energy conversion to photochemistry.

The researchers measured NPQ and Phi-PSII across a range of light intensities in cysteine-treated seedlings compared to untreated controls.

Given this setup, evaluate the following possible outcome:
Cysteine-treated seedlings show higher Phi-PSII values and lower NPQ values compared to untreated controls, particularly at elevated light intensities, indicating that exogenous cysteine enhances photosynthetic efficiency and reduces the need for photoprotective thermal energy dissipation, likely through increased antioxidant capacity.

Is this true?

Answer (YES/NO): NO